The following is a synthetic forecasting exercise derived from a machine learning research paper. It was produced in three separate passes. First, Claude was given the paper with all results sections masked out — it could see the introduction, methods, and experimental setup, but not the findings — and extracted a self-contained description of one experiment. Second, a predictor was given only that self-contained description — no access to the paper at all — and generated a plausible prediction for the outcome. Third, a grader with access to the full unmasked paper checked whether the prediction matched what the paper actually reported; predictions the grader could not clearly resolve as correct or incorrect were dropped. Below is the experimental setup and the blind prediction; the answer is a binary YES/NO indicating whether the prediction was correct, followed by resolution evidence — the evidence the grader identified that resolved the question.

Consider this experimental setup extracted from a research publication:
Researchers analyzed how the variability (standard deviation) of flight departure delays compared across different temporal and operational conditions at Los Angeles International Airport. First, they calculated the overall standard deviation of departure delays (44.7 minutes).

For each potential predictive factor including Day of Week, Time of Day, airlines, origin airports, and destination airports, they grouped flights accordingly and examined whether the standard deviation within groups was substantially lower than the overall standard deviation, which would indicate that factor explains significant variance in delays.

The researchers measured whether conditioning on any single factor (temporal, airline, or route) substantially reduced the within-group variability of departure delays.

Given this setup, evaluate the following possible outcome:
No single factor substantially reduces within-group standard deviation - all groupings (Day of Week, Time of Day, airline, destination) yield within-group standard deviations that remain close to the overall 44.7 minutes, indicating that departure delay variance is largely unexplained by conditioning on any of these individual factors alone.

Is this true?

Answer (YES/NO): YES